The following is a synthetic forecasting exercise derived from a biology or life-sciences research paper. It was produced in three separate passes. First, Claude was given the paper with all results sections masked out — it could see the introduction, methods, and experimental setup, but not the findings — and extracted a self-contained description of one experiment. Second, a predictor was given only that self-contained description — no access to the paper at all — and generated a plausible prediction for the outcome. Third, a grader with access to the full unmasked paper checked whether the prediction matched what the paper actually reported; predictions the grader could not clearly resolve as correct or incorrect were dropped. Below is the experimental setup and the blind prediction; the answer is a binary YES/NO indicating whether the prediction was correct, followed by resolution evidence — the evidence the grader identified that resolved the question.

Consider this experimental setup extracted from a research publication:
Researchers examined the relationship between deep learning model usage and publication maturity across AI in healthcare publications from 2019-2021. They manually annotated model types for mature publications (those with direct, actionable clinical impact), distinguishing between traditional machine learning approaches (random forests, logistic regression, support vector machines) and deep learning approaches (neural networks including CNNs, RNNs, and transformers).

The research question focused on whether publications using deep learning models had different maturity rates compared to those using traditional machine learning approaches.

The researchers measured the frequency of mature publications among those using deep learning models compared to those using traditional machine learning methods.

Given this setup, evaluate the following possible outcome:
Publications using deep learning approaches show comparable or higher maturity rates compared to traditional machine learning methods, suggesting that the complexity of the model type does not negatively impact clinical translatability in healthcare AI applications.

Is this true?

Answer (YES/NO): YES